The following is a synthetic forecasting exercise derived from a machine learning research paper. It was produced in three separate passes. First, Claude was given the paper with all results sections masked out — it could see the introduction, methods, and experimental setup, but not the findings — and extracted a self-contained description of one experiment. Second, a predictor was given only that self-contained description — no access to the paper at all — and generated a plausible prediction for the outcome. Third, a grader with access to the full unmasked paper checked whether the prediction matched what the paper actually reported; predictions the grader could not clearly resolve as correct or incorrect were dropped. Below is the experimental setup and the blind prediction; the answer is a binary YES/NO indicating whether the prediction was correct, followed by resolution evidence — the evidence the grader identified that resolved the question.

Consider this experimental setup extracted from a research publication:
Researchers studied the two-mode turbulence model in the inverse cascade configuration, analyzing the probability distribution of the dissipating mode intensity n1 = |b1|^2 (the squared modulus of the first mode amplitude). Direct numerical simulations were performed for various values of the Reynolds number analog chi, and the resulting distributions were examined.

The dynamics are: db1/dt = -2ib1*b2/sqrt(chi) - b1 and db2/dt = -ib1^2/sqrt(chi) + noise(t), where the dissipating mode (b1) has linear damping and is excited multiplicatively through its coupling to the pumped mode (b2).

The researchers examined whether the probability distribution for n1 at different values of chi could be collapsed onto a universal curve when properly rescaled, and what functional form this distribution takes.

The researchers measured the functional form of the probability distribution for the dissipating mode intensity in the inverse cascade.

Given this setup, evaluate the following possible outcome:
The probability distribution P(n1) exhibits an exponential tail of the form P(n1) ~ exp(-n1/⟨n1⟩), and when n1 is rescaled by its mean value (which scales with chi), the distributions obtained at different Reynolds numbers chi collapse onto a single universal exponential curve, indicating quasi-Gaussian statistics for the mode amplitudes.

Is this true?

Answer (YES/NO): NO